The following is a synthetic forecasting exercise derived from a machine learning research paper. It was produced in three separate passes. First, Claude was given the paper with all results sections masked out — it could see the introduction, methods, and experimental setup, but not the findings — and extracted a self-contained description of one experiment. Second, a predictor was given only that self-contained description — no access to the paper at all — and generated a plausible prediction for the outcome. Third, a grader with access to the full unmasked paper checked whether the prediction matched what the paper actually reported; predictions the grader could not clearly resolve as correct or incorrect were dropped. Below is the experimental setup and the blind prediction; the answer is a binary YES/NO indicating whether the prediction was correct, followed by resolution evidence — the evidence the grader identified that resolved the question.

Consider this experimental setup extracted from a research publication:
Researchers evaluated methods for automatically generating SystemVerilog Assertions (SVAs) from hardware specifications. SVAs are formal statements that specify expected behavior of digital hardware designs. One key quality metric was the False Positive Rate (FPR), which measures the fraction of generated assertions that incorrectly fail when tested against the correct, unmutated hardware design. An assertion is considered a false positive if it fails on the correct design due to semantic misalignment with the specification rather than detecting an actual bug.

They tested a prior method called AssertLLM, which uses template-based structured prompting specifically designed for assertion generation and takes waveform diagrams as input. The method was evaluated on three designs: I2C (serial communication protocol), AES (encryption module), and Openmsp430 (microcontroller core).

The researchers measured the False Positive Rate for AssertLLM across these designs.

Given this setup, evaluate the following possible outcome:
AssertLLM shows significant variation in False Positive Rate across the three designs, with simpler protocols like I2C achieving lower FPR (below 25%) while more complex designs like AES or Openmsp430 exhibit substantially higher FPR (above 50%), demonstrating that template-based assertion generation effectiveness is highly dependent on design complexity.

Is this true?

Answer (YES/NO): NO